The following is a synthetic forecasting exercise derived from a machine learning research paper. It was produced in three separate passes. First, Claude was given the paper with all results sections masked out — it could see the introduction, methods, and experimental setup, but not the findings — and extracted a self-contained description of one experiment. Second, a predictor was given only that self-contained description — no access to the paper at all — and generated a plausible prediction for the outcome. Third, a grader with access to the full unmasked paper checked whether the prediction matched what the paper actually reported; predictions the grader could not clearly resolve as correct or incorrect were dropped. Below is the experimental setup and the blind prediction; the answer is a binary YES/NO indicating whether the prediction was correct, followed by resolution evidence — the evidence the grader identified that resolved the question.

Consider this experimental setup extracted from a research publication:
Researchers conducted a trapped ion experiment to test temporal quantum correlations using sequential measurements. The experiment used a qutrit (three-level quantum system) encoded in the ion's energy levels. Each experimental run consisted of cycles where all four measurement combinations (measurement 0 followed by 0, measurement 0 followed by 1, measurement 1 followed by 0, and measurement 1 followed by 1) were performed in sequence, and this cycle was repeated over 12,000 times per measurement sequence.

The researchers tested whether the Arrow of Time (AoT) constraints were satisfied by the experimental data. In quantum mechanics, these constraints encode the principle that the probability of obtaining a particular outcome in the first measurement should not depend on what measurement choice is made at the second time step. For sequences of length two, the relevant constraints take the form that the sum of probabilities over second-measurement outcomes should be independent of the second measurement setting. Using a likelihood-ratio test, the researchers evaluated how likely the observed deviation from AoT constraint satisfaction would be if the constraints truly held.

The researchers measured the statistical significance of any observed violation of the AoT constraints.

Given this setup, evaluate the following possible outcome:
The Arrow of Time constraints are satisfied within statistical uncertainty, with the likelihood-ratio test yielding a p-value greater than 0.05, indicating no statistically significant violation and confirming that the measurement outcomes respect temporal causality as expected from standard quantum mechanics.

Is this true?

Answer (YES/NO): NO